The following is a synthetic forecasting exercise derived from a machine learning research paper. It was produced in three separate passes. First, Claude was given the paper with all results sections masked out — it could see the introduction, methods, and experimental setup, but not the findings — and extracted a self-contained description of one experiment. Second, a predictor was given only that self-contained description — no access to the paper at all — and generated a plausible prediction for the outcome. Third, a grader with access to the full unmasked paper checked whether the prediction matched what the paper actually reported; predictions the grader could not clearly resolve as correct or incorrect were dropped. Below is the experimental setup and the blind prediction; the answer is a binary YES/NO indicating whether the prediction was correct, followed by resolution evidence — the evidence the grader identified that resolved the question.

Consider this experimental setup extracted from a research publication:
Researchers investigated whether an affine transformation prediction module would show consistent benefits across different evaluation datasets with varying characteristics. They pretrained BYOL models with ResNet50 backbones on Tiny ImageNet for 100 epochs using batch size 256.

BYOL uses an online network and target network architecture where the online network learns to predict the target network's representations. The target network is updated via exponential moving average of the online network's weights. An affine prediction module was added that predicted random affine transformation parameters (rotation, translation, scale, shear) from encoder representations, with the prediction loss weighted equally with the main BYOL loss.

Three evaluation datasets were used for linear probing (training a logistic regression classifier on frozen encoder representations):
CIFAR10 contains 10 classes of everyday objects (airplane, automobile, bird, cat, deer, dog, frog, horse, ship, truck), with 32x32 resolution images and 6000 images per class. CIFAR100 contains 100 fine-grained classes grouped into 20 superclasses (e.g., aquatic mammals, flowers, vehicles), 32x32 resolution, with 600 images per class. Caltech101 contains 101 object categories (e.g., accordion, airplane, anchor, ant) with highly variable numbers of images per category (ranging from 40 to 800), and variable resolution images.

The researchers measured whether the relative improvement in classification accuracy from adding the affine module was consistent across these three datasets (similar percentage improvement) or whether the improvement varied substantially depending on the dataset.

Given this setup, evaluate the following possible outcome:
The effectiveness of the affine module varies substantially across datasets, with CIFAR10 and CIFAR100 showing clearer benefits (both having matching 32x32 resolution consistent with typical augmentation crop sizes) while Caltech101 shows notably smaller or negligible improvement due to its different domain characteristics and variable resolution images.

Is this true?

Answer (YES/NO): NO